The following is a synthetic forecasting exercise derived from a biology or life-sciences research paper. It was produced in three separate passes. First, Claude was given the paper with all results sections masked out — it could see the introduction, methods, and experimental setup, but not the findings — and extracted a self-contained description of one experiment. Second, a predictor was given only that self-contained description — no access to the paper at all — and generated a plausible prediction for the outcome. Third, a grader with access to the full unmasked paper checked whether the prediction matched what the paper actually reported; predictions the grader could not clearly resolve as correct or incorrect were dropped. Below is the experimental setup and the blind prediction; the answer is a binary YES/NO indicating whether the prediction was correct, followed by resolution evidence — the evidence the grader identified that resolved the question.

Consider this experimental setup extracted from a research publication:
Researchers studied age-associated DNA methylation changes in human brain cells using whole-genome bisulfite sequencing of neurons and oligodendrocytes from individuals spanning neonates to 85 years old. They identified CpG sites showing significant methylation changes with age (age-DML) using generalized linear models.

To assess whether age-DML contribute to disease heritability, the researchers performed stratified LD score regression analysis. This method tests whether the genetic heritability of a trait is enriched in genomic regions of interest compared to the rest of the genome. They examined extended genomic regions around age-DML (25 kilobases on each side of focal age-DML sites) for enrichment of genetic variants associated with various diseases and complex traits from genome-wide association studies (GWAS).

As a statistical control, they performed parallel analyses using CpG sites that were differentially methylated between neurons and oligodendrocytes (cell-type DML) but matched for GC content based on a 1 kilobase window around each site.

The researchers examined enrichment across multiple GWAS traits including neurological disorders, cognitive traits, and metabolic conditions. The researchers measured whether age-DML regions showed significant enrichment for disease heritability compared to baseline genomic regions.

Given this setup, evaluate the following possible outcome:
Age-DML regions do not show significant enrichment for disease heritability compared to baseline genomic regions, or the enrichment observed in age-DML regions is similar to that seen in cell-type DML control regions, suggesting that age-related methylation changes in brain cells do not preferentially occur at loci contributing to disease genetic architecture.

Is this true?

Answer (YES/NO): NO